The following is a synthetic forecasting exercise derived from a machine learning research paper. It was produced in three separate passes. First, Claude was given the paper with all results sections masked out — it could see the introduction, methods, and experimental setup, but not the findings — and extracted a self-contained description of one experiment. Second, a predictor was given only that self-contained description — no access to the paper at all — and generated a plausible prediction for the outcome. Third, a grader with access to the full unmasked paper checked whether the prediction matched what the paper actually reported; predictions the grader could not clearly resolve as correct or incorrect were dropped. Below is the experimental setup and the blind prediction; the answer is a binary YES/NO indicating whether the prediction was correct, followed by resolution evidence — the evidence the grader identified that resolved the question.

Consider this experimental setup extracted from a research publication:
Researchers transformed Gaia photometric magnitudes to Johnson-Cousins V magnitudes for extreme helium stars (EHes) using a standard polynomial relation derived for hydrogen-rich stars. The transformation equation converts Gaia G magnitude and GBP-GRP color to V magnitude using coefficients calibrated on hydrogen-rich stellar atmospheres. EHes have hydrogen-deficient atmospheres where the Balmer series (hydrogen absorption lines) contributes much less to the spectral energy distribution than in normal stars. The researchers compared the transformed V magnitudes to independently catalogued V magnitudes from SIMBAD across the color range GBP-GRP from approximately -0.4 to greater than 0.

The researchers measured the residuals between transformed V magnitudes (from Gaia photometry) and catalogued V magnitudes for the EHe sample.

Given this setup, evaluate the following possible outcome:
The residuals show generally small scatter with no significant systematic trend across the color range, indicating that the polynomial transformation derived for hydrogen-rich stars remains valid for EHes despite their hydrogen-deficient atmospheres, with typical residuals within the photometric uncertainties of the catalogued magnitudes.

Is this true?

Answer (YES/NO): NO